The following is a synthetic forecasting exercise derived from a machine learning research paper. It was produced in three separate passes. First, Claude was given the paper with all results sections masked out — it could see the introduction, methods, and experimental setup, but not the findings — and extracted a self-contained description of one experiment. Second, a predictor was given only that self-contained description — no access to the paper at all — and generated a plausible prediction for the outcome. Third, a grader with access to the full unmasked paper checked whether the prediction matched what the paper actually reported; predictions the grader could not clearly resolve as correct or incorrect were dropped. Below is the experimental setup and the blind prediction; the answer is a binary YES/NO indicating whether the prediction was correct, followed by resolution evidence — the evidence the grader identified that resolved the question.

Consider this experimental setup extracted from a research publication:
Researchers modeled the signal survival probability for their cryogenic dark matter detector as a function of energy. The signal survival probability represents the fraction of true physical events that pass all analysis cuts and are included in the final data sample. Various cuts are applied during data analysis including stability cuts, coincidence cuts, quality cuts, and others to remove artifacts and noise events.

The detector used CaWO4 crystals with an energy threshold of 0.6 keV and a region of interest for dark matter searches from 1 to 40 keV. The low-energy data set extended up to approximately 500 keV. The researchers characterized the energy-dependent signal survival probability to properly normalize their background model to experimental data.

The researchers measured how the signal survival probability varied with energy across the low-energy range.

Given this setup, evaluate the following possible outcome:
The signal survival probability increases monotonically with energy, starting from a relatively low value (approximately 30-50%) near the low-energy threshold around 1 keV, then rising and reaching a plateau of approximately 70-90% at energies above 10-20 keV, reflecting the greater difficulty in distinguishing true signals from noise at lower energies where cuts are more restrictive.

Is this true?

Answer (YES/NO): NO